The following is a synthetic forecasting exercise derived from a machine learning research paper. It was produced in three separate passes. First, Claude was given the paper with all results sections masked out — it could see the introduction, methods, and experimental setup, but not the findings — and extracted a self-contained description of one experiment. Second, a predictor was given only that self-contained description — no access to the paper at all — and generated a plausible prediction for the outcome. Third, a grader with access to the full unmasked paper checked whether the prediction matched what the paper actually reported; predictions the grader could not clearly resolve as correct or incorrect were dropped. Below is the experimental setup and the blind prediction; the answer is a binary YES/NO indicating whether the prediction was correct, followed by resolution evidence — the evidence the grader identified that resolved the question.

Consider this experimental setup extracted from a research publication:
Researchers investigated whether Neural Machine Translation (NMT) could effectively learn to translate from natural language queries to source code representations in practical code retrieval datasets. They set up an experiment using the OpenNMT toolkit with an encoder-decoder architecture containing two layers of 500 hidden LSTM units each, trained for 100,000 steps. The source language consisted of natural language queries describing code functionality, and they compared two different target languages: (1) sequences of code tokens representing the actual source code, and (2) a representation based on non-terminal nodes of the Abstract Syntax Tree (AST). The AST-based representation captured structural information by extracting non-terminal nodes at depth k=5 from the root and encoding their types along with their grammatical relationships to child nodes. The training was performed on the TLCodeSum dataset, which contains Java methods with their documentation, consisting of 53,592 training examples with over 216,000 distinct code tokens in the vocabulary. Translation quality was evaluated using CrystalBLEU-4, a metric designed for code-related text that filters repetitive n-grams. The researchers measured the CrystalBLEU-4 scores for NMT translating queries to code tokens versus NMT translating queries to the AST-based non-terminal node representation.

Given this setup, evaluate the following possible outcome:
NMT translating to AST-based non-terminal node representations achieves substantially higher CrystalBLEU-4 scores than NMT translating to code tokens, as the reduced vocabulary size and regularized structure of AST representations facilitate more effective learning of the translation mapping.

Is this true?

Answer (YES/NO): YES